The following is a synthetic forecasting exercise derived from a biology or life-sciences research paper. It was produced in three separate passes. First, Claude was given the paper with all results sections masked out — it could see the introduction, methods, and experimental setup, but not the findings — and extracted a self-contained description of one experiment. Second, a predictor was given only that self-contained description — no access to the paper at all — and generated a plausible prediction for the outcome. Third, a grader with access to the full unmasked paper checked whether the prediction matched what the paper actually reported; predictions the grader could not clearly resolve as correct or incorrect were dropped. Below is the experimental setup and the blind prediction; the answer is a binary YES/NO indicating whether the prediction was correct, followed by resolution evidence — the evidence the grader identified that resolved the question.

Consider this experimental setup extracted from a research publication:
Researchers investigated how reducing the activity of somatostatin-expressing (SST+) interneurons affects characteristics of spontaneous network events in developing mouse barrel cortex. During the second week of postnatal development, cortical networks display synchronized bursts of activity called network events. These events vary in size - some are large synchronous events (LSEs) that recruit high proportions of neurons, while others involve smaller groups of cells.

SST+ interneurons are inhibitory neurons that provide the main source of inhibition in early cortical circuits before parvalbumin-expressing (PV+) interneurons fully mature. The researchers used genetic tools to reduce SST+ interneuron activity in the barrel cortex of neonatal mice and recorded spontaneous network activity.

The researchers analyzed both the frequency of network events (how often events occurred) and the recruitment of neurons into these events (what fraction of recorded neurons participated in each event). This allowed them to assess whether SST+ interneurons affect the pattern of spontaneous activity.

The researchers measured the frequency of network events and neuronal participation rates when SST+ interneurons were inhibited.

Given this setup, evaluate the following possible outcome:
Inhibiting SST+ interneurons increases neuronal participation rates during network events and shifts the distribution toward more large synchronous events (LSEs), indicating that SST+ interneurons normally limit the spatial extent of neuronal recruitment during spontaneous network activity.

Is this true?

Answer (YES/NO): NO